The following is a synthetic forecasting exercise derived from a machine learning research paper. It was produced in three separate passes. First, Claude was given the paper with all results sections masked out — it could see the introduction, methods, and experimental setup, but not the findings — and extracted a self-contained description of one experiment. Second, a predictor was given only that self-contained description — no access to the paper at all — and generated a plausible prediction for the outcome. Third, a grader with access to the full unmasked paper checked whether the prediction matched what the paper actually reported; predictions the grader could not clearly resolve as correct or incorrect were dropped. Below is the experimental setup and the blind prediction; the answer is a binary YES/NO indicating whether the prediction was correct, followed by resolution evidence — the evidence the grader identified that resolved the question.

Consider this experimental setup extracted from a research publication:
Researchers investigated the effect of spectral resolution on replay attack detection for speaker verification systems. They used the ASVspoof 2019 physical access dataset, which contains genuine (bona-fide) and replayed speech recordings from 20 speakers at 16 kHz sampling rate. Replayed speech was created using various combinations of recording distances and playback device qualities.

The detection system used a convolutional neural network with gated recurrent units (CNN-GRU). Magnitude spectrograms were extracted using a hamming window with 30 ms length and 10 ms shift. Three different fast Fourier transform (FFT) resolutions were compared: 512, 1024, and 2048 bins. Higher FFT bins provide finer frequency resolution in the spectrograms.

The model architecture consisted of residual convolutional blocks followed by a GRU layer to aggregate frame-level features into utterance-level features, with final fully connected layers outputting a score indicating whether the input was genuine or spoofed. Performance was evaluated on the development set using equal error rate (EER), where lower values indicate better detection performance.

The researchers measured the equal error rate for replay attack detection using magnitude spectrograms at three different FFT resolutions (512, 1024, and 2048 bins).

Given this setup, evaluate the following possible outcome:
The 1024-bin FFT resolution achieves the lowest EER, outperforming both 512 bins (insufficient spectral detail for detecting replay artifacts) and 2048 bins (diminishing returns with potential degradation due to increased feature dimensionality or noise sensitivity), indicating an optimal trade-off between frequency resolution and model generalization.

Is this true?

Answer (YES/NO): NO